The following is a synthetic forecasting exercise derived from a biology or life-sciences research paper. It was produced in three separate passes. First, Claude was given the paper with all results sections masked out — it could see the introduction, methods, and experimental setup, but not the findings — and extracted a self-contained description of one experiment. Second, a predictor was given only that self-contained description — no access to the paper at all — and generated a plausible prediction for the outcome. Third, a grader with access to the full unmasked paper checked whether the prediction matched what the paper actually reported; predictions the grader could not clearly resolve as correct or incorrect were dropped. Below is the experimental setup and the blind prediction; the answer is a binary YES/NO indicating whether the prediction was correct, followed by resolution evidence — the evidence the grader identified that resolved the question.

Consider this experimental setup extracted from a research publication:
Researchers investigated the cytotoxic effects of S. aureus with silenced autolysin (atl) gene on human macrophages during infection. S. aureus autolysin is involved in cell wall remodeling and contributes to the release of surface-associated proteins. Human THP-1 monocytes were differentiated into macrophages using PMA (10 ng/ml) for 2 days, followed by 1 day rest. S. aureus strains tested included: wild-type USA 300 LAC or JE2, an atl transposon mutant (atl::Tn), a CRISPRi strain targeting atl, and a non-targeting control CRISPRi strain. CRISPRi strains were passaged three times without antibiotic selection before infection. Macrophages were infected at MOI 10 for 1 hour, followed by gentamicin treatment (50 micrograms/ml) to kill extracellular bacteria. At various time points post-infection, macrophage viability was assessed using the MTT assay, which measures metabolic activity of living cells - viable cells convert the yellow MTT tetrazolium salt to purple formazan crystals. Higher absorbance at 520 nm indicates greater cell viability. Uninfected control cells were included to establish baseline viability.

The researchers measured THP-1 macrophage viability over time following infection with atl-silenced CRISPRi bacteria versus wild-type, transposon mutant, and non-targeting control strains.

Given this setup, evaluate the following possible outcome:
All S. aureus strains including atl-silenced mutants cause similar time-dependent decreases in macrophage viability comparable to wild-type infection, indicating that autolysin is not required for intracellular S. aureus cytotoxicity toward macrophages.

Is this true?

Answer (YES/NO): NO